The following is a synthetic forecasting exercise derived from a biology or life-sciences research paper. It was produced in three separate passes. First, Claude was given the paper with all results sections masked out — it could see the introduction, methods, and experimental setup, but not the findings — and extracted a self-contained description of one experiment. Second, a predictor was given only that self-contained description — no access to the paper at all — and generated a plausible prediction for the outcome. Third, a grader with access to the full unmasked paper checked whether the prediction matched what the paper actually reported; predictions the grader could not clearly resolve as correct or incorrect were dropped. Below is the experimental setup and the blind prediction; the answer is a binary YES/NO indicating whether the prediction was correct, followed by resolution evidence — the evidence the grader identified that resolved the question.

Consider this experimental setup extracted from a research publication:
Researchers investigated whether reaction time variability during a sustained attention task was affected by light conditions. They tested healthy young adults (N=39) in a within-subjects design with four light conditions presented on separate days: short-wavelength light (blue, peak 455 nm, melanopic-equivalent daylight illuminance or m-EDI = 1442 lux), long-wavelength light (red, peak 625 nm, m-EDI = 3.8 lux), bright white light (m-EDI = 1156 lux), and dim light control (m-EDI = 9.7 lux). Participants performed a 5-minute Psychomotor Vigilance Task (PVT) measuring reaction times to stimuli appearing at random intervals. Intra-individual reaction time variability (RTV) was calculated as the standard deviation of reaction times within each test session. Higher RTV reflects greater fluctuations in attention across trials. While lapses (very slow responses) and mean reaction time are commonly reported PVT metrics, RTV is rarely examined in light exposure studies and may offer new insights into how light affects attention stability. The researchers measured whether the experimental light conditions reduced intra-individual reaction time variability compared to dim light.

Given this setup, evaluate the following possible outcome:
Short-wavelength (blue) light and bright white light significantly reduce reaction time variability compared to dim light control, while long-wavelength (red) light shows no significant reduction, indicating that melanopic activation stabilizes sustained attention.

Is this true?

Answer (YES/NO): NO